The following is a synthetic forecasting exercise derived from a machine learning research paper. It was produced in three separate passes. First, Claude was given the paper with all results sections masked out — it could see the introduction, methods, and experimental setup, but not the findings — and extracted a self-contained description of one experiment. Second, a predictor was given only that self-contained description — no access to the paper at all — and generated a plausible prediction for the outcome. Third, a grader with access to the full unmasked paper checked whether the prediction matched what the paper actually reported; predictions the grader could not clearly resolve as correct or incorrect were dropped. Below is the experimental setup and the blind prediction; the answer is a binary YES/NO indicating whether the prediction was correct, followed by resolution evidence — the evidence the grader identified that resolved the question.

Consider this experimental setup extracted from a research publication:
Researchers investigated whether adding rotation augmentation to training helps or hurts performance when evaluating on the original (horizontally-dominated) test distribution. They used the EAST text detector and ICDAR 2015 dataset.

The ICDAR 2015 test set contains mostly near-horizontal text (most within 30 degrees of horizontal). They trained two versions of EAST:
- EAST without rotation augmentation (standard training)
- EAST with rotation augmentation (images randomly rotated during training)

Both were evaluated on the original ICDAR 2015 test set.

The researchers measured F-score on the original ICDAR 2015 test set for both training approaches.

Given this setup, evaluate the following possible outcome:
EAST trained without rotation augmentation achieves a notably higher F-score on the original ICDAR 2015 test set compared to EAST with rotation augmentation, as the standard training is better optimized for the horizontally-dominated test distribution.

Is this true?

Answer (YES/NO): YES